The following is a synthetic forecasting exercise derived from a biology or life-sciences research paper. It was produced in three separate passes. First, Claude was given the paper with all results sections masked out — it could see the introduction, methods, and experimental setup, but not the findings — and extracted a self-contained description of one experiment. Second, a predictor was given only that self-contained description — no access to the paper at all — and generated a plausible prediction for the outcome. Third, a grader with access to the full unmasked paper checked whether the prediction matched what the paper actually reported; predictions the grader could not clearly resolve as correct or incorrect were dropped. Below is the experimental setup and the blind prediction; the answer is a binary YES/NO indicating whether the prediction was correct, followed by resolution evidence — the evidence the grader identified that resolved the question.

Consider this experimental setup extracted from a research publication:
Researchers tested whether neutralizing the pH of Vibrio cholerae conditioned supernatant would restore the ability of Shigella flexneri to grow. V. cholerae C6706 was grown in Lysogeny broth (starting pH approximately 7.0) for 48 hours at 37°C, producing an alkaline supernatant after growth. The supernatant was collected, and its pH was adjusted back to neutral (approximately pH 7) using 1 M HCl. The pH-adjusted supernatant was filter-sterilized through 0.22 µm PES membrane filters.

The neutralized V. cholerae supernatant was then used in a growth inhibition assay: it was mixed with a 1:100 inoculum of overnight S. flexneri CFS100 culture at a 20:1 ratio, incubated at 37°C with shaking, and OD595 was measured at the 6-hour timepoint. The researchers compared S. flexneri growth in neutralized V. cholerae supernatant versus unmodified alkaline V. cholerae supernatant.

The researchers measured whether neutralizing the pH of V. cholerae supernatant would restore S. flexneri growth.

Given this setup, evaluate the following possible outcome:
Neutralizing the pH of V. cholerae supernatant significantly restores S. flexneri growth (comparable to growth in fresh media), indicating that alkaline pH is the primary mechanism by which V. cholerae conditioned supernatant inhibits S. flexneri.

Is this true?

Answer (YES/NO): YES